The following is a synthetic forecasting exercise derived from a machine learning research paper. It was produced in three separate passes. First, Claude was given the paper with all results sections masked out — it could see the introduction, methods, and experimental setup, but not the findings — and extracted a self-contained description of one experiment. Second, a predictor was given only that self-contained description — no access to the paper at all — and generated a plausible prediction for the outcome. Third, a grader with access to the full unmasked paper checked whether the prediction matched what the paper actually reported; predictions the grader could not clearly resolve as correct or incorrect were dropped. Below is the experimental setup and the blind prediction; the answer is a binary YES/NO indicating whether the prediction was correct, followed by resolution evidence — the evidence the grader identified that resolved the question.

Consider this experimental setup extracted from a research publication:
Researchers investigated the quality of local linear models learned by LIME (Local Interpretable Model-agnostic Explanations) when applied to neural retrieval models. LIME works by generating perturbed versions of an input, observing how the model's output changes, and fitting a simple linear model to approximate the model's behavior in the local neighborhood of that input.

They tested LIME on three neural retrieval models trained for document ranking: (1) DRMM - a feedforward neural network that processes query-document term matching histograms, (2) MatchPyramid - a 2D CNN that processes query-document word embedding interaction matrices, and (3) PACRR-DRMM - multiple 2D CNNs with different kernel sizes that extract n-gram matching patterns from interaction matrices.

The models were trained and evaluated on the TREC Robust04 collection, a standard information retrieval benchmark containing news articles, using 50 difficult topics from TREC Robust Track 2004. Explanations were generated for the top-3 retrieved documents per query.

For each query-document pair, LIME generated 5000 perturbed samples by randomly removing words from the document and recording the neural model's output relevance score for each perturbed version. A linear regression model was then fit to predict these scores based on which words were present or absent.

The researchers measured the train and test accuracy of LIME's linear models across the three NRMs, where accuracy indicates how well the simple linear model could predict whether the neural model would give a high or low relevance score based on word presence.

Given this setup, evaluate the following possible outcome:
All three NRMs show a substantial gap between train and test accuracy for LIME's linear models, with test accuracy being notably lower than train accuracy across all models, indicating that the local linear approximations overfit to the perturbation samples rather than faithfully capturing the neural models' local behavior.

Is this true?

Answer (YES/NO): NO